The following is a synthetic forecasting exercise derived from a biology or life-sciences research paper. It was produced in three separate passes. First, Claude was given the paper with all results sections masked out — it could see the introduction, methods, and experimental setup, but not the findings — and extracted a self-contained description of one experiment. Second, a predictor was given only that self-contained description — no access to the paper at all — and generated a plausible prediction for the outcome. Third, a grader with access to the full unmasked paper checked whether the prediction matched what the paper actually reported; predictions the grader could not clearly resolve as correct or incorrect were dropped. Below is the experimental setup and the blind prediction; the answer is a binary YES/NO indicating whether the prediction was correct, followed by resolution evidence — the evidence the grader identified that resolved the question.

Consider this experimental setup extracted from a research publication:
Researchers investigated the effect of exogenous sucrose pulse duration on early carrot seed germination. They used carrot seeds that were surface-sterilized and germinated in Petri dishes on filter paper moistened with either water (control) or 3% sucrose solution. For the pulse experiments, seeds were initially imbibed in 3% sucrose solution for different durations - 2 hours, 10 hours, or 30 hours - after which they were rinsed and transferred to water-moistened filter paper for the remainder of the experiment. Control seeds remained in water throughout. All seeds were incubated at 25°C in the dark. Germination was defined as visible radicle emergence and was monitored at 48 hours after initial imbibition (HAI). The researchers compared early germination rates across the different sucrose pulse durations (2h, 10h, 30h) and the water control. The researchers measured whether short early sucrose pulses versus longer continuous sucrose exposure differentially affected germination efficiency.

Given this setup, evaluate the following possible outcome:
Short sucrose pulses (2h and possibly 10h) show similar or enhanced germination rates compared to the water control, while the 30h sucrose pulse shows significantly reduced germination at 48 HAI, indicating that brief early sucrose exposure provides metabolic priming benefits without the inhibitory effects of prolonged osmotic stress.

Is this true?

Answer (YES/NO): NO